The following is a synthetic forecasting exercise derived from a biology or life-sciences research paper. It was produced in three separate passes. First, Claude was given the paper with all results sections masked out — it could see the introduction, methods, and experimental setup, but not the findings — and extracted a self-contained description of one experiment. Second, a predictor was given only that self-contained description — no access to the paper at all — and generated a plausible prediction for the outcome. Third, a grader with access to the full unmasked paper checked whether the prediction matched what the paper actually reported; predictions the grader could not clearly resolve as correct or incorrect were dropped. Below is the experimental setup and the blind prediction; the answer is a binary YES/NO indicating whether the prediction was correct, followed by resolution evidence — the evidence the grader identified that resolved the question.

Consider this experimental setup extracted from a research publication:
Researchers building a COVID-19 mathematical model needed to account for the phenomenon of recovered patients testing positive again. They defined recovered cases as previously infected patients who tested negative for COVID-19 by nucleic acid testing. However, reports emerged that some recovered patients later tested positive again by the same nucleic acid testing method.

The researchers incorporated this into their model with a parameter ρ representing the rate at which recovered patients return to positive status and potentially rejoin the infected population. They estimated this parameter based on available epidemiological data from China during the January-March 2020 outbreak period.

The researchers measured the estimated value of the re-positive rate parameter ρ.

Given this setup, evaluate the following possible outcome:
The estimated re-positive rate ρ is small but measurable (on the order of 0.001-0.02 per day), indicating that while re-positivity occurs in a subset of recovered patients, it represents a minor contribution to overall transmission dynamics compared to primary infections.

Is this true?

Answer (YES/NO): YES